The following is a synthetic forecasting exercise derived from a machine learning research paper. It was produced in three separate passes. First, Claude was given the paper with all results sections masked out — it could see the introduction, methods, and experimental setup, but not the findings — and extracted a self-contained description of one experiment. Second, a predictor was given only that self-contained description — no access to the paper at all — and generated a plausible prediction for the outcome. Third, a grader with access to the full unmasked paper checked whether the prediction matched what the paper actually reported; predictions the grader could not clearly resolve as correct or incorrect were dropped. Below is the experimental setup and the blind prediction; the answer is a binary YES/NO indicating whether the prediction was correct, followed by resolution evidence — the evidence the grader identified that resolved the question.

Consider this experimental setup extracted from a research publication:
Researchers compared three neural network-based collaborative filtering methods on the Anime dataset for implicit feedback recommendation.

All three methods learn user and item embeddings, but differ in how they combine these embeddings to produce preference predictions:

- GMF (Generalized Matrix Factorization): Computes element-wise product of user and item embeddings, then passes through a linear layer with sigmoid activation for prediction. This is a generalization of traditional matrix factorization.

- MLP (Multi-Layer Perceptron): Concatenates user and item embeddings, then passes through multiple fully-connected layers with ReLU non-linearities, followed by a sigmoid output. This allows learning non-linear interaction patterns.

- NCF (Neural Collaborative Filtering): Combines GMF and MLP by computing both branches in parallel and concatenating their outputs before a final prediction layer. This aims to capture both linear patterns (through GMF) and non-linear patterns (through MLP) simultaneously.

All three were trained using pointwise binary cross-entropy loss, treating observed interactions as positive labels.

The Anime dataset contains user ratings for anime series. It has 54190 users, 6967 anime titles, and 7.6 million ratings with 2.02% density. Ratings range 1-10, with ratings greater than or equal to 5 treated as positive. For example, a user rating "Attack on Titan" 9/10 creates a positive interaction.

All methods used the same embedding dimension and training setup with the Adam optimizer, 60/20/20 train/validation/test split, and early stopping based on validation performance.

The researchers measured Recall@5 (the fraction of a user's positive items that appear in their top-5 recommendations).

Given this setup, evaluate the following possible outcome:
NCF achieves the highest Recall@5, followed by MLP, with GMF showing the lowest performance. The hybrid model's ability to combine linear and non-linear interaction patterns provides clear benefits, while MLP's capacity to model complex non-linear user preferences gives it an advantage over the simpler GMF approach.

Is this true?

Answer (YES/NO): YES